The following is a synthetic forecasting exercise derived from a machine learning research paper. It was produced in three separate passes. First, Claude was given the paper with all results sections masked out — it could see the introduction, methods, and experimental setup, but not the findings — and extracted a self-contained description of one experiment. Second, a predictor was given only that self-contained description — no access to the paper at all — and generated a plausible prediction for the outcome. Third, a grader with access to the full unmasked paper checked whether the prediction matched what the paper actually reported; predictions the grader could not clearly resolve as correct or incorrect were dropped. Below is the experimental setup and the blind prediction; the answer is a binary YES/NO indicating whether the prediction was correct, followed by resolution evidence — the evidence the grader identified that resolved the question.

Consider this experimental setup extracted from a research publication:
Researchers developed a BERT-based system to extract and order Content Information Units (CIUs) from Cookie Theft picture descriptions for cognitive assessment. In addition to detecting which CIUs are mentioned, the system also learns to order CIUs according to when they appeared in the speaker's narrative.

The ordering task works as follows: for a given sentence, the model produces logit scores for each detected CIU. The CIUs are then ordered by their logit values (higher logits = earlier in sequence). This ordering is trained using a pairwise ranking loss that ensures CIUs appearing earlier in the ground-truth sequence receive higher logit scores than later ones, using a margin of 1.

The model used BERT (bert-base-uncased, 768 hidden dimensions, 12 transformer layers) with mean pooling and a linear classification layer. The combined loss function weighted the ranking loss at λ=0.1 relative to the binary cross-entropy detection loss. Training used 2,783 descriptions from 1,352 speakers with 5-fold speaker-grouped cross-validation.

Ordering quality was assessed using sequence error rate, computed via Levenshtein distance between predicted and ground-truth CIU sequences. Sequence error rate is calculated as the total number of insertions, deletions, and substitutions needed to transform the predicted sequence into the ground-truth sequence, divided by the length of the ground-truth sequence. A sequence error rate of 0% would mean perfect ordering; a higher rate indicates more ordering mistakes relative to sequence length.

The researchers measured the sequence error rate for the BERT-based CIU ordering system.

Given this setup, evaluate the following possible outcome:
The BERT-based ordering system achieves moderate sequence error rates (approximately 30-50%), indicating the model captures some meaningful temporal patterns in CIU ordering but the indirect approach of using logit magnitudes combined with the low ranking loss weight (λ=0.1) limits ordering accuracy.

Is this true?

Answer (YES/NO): NO